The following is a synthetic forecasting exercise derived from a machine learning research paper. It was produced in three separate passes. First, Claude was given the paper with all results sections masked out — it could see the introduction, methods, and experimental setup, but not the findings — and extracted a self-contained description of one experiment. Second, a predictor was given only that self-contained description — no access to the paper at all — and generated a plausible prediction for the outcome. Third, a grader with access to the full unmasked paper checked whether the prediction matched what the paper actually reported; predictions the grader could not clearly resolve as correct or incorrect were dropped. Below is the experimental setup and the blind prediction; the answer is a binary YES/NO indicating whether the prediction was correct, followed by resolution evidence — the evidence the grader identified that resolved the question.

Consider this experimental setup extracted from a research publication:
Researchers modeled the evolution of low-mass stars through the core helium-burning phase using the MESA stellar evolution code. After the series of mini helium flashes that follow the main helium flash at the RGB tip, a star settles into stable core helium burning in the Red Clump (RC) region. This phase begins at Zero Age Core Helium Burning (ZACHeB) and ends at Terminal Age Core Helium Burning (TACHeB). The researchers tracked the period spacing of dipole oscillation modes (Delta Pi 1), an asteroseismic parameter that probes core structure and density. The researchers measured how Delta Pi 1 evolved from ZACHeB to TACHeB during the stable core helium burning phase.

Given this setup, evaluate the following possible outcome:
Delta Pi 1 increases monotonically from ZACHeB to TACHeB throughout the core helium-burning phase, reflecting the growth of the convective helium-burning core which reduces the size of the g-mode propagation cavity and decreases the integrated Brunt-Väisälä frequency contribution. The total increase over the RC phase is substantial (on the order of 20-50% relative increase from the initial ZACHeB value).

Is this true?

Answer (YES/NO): NO